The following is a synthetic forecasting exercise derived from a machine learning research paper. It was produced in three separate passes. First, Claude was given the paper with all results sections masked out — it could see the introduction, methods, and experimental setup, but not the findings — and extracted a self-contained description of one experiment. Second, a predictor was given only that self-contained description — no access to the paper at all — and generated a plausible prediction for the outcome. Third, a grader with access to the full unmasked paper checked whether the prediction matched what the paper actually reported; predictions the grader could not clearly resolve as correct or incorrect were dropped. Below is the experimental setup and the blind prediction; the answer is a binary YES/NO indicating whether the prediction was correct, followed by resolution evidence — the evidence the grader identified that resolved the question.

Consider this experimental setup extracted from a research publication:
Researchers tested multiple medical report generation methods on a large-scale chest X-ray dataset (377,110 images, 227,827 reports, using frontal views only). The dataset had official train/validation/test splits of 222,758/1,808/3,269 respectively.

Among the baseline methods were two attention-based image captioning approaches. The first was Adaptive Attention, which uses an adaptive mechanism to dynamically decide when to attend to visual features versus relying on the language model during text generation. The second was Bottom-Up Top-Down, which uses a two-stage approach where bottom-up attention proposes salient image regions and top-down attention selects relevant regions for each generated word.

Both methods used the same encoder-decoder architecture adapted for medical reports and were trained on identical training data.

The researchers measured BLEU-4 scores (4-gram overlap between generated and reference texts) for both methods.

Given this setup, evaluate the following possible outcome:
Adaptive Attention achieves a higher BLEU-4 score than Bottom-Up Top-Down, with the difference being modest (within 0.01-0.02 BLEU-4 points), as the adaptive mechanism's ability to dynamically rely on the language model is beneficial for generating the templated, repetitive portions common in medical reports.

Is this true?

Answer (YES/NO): NO